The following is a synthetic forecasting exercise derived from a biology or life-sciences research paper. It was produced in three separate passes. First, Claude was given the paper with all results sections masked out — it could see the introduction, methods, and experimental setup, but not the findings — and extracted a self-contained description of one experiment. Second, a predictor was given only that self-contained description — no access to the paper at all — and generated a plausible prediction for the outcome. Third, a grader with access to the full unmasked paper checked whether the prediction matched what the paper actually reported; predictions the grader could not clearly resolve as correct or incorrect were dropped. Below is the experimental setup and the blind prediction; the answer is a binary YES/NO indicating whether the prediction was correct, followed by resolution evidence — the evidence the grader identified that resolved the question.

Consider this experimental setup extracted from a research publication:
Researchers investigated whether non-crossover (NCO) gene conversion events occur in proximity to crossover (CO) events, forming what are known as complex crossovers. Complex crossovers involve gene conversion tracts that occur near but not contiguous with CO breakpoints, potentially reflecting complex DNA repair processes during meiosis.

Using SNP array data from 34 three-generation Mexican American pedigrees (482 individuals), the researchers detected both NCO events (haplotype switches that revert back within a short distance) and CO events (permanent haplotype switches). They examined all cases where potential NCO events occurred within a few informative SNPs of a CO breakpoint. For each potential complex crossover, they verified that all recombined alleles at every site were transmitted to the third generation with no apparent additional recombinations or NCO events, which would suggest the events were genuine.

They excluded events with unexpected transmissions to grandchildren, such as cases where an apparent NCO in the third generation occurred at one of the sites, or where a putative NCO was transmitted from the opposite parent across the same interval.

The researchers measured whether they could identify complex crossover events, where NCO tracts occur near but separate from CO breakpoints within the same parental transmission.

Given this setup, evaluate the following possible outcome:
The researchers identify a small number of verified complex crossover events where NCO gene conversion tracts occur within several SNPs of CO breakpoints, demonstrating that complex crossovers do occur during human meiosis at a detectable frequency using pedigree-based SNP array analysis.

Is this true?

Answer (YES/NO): YES